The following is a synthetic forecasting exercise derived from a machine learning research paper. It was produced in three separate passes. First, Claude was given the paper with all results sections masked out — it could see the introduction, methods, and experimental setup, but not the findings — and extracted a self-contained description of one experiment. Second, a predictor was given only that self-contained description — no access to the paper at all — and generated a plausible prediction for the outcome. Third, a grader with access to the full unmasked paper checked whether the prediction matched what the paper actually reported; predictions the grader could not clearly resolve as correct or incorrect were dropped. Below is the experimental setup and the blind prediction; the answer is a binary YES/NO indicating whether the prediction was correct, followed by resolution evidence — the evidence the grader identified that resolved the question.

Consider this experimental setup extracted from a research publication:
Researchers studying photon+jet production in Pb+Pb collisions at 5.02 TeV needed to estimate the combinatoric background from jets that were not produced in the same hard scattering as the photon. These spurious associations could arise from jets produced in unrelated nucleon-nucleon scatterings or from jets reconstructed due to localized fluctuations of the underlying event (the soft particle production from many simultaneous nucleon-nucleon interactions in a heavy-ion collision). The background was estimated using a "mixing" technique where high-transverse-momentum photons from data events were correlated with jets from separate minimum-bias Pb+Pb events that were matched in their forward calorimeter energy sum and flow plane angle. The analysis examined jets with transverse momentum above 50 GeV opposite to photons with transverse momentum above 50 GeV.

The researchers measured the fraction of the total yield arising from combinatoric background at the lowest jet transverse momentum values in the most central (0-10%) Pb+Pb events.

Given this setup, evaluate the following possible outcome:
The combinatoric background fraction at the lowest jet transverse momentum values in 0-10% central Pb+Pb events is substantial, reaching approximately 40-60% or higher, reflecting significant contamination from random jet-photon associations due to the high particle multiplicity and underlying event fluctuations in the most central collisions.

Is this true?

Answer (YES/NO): YES